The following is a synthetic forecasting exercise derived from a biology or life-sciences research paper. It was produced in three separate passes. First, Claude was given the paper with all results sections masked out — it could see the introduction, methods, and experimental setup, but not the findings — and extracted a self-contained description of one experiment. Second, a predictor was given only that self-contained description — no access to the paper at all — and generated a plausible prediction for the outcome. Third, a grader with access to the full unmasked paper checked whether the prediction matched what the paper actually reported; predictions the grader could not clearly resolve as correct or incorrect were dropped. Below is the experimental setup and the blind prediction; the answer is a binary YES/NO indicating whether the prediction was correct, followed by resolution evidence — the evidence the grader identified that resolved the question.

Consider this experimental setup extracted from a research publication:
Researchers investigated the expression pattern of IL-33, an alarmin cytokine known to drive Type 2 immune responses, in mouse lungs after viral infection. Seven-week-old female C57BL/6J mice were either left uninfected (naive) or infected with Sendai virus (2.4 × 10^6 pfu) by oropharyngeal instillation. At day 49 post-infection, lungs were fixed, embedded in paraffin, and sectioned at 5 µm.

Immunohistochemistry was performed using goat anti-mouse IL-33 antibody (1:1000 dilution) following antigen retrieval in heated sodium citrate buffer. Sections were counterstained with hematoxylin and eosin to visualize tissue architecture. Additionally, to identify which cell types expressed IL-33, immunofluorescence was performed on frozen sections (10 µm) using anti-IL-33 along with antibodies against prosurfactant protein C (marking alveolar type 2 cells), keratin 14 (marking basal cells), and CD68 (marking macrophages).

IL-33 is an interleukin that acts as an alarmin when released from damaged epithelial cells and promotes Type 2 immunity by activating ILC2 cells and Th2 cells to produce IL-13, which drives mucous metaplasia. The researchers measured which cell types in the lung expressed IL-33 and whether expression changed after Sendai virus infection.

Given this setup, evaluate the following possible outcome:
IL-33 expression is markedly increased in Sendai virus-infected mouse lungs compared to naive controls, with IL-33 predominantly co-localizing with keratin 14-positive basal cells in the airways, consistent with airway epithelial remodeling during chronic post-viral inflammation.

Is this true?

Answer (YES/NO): NO